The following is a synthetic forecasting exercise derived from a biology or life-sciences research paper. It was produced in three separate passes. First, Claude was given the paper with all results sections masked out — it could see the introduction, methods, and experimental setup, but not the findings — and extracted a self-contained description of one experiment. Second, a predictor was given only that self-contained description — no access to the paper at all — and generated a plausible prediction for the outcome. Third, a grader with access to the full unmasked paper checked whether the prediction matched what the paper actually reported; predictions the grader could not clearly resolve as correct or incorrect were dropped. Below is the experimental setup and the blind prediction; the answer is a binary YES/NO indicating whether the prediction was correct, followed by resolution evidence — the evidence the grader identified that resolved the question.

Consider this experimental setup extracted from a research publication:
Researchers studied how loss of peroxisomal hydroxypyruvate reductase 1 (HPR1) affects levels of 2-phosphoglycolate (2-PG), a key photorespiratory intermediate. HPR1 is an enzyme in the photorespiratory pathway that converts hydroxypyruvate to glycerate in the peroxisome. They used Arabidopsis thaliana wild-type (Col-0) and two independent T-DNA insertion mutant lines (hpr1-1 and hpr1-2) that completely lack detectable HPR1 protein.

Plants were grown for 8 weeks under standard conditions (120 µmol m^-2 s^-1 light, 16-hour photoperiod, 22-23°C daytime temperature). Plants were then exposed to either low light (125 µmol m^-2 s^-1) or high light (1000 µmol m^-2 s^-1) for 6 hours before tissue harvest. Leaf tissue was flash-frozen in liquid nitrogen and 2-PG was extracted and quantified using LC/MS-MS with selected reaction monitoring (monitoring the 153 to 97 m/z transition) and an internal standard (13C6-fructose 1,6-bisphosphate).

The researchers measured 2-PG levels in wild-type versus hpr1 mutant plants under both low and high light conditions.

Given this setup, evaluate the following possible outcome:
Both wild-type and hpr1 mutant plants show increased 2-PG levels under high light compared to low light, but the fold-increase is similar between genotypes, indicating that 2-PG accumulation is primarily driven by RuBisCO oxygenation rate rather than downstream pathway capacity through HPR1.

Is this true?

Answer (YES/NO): NO